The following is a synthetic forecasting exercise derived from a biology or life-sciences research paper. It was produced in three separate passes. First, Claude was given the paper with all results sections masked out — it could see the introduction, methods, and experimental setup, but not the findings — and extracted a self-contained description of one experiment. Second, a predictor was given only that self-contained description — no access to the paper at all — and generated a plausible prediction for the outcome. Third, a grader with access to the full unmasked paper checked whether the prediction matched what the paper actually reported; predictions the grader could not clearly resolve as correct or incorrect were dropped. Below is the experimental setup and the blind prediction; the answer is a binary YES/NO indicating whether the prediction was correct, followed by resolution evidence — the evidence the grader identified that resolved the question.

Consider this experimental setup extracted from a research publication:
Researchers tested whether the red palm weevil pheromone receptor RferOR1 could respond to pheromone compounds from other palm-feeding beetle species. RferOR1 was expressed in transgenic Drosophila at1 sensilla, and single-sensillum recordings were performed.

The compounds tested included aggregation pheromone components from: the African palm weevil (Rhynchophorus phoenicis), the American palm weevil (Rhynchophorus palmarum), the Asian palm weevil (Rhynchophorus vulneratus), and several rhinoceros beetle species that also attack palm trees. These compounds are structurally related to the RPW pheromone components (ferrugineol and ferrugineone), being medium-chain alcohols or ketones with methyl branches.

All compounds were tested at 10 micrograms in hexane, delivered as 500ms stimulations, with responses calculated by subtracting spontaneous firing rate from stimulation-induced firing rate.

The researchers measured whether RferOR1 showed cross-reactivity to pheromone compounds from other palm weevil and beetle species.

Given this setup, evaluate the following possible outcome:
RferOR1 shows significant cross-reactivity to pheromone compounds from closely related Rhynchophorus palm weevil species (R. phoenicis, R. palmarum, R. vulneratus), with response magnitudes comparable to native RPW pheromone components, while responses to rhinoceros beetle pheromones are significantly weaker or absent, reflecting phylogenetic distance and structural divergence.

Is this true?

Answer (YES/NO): NO